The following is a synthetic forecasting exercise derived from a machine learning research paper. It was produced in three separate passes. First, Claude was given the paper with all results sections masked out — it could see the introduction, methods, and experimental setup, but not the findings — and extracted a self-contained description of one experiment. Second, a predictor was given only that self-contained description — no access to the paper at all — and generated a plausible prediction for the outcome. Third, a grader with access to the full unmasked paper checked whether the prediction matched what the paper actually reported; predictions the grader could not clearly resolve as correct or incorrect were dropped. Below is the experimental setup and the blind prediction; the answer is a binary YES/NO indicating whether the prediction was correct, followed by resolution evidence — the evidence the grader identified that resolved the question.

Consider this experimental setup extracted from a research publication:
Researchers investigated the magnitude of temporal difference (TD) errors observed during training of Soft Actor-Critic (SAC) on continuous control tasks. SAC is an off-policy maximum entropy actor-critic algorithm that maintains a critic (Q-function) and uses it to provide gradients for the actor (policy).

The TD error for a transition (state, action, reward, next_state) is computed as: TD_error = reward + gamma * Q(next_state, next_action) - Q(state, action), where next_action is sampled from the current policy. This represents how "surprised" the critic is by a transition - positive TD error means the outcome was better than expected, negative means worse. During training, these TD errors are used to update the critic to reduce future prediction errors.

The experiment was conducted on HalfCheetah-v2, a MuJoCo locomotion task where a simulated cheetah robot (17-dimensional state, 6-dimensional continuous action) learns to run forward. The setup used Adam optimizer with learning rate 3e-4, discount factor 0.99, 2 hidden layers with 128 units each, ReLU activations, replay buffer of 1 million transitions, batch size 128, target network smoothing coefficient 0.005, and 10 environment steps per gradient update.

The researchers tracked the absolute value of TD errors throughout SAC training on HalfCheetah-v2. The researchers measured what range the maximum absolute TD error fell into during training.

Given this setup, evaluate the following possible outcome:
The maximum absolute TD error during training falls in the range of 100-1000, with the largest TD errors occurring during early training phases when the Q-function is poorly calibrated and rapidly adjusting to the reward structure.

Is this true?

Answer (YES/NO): NO